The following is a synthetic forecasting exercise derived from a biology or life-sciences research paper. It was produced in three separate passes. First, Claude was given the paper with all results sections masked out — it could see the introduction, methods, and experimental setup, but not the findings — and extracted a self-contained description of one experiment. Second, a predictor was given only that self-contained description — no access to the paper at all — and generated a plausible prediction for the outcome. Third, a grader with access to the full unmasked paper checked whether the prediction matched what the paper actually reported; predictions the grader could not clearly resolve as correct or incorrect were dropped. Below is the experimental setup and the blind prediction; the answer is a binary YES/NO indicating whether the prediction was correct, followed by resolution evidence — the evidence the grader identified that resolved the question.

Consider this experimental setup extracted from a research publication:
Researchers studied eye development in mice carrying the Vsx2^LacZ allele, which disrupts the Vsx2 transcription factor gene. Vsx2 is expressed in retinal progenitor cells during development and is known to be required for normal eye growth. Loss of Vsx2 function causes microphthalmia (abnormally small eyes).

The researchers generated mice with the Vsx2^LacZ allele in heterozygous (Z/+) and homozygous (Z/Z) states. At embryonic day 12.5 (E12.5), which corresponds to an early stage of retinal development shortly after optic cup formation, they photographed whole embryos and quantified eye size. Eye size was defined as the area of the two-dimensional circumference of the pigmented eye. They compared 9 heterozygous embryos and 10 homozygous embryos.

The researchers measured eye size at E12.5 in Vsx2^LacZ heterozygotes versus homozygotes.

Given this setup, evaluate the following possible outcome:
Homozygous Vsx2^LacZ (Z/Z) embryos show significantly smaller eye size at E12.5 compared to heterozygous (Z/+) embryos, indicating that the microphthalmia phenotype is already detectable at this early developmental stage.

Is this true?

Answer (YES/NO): YES